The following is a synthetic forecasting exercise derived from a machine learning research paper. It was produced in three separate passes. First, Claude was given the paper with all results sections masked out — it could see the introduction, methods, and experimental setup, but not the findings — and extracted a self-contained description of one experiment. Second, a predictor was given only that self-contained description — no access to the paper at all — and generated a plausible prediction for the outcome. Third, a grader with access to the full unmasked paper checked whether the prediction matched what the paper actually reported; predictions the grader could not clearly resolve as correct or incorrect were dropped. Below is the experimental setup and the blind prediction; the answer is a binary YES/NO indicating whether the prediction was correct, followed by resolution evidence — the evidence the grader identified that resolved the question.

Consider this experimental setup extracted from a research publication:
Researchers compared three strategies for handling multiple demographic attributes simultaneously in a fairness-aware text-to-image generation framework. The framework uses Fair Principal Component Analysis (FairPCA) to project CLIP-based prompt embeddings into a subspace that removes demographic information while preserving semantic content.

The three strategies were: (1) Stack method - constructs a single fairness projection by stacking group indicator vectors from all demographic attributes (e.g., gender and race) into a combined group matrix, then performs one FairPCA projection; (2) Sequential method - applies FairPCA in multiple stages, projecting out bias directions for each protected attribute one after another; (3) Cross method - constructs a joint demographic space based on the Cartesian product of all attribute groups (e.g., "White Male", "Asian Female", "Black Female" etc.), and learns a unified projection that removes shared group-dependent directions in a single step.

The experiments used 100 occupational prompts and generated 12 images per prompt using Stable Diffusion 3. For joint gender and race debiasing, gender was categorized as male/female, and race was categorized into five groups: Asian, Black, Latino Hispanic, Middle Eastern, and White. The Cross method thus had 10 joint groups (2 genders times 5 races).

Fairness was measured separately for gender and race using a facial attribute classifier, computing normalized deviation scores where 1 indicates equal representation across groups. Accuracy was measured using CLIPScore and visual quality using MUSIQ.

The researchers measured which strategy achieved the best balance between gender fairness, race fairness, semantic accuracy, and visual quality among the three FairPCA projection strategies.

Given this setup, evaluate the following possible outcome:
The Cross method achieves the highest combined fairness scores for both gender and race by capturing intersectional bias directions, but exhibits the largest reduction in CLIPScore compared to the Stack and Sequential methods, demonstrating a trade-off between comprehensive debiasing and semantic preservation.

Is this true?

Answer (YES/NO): NO